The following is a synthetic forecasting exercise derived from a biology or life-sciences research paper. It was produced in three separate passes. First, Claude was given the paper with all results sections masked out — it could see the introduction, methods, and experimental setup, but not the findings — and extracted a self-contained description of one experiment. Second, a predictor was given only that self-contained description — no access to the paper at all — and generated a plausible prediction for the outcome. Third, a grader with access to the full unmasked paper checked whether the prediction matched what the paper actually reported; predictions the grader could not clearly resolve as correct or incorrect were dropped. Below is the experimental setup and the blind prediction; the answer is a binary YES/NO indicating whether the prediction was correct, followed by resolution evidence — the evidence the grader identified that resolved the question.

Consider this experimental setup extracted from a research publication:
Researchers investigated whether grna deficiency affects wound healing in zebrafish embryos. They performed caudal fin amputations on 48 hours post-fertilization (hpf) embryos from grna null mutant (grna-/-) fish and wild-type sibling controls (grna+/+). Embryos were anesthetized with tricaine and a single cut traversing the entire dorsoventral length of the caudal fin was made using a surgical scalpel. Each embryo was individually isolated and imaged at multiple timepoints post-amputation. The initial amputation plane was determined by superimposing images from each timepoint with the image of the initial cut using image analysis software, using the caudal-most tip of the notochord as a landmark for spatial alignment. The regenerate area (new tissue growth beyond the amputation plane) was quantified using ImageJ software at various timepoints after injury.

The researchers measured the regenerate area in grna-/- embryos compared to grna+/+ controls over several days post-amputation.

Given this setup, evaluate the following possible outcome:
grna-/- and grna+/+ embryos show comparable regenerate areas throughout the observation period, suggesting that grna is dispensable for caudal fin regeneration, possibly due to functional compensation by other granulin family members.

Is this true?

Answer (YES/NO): NO